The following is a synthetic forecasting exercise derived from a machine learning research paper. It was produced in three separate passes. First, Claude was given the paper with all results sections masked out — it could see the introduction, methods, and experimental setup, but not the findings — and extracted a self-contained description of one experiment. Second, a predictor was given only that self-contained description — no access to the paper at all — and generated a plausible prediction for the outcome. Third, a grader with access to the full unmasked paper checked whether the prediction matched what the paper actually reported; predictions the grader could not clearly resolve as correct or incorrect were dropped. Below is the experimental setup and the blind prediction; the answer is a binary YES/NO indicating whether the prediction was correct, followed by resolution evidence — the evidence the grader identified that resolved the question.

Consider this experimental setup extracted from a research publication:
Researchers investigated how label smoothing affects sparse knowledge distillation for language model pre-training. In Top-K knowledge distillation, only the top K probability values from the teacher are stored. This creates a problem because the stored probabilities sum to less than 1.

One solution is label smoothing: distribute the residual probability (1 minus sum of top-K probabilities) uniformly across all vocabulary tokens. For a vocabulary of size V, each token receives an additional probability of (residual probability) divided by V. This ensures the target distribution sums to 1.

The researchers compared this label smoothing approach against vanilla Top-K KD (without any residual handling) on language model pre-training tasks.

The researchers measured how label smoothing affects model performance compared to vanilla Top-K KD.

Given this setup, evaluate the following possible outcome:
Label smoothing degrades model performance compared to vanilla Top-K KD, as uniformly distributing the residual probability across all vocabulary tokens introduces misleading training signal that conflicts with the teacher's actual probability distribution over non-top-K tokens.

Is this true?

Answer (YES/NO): YES